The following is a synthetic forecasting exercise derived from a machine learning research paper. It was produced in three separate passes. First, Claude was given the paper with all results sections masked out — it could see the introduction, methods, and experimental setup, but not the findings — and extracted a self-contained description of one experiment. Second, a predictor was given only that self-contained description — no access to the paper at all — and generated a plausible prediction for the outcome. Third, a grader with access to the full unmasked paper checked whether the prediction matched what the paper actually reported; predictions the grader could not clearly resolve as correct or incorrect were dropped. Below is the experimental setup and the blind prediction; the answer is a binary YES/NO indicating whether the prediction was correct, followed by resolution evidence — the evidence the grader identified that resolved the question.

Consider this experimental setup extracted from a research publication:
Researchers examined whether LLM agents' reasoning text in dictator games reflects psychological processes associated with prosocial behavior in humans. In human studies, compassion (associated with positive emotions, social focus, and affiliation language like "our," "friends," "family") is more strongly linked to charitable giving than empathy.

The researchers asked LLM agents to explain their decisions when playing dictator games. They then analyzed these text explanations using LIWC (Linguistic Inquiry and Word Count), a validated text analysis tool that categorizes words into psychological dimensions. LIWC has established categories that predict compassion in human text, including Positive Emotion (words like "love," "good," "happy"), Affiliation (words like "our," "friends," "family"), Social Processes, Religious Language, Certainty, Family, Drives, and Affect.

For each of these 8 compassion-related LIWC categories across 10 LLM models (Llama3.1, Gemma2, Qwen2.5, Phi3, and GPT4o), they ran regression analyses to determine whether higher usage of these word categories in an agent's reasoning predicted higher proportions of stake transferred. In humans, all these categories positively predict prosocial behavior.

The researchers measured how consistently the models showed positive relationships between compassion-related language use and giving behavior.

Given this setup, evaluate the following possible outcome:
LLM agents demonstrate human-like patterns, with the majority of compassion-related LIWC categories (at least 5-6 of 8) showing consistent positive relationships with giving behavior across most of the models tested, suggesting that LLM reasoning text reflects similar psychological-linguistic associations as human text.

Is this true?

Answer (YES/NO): NO